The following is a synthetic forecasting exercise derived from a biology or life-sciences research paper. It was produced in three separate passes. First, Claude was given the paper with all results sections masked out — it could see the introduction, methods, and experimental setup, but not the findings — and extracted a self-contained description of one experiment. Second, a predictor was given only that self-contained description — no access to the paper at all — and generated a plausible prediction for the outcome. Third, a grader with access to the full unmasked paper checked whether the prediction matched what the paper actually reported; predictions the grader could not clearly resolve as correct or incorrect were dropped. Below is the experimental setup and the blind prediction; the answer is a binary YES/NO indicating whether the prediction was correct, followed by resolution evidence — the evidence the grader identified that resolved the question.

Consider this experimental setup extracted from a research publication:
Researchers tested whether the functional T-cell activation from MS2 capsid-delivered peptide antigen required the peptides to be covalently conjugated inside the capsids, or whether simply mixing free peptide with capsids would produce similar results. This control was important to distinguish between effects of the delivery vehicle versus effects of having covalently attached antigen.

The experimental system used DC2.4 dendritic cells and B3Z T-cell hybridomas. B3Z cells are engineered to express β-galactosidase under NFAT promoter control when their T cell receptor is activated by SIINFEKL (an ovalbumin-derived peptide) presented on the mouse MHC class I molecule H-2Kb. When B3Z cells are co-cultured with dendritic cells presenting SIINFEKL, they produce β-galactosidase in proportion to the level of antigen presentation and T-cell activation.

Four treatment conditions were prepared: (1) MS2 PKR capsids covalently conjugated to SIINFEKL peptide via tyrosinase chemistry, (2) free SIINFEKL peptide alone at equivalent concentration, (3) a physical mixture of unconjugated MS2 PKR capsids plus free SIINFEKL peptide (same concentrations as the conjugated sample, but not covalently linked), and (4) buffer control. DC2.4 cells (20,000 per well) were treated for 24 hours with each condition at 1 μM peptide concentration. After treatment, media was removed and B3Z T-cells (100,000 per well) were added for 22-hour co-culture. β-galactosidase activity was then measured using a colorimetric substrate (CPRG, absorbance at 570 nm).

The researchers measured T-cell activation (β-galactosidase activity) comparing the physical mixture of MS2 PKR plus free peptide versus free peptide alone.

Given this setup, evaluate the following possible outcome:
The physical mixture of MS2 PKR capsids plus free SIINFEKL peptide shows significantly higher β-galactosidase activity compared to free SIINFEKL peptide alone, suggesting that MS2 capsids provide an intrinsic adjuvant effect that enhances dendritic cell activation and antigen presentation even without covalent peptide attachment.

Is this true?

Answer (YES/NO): YES